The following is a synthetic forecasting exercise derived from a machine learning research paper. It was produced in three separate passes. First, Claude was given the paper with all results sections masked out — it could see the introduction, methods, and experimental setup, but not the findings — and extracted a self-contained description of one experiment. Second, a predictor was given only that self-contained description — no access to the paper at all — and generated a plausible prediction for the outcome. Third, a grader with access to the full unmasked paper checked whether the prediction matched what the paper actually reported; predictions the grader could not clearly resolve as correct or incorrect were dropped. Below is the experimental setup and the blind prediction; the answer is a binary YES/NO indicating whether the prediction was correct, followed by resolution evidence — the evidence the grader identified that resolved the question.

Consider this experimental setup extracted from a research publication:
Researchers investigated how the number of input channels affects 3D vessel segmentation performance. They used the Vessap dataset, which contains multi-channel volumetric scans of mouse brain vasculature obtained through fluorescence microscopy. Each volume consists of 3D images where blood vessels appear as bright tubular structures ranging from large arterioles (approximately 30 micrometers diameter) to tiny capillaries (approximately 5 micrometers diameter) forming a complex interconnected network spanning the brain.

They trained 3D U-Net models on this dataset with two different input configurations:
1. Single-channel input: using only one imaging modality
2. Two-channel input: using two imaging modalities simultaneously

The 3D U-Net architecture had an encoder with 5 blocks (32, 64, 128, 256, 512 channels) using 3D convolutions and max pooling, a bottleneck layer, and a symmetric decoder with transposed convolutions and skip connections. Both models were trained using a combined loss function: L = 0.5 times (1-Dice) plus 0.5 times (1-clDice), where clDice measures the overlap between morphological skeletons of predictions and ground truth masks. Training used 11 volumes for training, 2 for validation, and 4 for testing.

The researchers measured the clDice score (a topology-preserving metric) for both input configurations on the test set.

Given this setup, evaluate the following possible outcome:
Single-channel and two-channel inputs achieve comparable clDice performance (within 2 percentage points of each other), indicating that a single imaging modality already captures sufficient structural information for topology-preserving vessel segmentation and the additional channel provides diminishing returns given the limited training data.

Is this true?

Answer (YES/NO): YES